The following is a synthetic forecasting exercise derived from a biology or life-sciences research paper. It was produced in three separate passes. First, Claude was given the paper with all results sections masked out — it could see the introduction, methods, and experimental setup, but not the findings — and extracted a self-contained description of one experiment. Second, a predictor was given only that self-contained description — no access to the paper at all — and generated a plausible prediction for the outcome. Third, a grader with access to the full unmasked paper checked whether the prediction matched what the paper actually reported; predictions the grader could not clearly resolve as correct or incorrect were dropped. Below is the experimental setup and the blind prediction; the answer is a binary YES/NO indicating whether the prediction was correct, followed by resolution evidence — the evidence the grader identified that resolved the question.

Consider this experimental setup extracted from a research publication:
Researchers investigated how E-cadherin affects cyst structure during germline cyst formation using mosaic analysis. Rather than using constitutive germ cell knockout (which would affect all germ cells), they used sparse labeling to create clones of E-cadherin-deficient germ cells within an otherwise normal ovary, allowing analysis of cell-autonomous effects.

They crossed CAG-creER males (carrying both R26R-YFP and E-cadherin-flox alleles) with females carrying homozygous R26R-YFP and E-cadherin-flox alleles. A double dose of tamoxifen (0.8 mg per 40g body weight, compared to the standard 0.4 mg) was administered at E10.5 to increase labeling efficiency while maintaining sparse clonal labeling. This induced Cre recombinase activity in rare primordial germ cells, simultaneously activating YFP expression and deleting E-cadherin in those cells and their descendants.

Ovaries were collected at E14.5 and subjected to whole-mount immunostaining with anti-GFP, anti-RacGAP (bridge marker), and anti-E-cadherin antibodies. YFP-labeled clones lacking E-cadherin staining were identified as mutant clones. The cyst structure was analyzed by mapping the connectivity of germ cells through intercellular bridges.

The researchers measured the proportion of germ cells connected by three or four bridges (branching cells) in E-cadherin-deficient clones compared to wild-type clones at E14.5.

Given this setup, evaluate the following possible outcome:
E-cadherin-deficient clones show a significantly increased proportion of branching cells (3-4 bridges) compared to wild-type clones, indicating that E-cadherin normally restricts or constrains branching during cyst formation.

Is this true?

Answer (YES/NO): NO